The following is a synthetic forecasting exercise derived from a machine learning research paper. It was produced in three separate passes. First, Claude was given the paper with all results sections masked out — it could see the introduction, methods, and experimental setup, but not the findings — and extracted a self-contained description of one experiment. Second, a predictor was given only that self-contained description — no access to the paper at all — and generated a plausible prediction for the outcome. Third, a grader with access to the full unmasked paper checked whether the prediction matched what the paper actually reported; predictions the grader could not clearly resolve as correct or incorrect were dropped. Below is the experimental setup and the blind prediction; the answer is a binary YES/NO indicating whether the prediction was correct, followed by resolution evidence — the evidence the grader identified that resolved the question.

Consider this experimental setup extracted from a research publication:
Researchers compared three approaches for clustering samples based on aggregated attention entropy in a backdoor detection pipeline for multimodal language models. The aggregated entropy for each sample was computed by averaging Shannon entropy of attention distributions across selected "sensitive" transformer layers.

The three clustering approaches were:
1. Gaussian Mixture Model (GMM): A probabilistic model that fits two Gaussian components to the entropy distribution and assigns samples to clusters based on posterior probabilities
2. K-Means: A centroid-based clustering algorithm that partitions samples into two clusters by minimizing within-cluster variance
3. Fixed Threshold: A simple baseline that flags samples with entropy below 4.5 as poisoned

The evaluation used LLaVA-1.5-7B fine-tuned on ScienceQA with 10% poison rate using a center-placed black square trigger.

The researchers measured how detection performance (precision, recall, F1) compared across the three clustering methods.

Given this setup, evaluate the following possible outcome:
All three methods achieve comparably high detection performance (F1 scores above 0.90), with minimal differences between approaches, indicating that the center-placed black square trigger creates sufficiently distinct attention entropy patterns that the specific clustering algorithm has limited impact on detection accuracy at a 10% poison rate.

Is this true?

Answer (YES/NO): NO